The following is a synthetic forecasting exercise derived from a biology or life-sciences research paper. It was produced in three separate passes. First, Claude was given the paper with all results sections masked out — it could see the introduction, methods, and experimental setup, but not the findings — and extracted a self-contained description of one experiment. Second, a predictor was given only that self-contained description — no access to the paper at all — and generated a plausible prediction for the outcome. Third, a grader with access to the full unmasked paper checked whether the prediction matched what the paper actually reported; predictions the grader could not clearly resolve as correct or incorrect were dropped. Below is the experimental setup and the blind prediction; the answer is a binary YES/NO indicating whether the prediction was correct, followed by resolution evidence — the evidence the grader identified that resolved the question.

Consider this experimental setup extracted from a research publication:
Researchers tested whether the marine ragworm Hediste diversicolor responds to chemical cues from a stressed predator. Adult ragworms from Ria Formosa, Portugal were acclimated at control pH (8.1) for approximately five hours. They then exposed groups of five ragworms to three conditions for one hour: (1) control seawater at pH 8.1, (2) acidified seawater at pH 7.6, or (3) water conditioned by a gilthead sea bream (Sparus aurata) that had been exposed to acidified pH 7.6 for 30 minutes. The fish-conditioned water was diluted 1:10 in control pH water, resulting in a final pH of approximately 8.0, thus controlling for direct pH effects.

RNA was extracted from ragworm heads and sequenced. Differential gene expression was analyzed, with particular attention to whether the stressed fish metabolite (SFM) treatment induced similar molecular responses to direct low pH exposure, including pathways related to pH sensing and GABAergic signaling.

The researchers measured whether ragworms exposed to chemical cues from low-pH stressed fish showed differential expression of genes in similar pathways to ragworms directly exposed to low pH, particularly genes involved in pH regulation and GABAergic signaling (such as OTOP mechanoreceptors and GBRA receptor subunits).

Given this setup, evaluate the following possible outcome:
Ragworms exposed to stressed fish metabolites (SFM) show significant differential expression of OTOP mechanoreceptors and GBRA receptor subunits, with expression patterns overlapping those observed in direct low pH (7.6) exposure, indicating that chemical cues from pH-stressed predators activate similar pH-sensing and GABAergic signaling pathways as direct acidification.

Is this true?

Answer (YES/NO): NO